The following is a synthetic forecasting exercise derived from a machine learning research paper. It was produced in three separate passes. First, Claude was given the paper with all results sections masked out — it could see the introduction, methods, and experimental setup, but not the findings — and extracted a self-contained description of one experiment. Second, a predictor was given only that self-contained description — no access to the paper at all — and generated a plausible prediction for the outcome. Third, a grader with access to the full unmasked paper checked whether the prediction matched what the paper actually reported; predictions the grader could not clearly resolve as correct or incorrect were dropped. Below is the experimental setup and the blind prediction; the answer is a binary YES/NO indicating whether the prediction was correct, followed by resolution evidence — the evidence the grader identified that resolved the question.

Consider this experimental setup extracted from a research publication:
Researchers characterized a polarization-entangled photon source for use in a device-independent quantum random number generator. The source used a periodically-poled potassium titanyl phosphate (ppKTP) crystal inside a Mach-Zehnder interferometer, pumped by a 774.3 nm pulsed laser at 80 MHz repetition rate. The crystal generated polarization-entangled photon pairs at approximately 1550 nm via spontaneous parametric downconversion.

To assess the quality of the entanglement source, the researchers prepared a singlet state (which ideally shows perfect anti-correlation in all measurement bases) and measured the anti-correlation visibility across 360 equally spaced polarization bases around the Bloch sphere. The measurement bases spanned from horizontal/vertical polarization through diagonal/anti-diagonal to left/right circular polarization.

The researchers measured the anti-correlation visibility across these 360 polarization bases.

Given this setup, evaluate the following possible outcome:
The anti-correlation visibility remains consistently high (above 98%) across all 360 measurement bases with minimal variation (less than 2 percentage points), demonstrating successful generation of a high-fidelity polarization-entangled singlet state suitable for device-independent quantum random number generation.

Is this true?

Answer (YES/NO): YES